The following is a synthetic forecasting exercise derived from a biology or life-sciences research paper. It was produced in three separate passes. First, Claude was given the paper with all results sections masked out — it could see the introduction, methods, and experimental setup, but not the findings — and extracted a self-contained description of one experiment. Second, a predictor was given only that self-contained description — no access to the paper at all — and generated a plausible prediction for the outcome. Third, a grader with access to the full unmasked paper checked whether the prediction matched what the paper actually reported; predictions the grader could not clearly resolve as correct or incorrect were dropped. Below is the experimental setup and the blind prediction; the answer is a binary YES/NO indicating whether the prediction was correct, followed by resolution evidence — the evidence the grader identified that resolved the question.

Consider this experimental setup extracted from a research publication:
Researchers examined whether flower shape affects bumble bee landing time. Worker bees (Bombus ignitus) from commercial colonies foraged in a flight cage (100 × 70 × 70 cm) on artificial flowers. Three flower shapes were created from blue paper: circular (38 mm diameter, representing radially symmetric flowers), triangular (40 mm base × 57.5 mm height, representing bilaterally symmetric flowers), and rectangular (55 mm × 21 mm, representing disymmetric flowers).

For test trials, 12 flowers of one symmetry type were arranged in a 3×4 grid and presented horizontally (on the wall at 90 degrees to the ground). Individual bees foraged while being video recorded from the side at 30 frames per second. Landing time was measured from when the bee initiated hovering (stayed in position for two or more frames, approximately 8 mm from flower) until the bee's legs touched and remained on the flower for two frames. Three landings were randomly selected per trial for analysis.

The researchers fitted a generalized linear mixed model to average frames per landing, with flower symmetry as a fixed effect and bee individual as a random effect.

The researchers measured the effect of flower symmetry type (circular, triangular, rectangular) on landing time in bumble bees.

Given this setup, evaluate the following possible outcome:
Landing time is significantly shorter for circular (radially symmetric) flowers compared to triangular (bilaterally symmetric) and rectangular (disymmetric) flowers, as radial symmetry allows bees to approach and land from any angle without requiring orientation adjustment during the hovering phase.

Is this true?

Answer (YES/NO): NO